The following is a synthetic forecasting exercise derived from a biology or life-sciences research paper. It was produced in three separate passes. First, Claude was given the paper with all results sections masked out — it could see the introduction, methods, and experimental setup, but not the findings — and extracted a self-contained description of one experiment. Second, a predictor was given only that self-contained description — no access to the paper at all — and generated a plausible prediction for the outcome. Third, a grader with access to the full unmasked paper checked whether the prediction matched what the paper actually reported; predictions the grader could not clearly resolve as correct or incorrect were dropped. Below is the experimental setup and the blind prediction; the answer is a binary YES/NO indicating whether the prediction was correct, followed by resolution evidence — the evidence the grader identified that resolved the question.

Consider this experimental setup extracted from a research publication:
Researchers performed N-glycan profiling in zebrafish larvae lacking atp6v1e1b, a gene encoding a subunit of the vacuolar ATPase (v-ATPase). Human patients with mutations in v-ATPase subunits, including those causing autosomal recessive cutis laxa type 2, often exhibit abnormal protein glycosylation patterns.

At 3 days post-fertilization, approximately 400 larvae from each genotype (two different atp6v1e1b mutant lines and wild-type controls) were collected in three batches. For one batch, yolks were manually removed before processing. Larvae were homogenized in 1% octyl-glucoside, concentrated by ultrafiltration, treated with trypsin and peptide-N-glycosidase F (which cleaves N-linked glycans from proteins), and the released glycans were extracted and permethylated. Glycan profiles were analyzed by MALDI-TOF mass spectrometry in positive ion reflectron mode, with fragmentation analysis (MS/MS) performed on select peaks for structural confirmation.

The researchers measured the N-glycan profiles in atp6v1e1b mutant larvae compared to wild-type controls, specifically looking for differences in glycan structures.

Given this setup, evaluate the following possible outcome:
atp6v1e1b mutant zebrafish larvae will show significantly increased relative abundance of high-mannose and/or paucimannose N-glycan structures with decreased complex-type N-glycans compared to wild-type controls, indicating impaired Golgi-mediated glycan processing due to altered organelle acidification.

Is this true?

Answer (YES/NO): NO